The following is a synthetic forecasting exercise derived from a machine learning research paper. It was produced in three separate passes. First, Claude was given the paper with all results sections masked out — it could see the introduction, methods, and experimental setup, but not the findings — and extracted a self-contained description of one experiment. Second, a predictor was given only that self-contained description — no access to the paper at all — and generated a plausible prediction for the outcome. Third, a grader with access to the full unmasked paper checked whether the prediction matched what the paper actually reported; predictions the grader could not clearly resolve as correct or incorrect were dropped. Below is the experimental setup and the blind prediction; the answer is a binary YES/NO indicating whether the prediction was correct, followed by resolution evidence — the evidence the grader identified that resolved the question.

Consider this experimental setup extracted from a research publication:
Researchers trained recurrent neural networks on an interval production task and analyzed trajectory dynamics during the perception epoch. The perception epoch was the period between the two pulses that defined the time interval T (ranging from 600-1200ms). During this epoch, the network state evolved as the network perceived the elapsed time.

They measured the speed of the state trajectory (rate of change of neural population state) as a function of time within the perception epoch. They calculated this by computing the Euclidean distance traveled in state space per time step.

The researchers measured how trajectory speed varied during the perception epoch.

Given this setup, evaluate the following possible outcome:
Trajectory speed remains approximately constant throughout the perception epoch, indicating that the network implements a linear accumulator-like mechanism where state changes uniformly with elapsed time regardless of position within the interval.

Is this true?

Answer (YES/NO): NO